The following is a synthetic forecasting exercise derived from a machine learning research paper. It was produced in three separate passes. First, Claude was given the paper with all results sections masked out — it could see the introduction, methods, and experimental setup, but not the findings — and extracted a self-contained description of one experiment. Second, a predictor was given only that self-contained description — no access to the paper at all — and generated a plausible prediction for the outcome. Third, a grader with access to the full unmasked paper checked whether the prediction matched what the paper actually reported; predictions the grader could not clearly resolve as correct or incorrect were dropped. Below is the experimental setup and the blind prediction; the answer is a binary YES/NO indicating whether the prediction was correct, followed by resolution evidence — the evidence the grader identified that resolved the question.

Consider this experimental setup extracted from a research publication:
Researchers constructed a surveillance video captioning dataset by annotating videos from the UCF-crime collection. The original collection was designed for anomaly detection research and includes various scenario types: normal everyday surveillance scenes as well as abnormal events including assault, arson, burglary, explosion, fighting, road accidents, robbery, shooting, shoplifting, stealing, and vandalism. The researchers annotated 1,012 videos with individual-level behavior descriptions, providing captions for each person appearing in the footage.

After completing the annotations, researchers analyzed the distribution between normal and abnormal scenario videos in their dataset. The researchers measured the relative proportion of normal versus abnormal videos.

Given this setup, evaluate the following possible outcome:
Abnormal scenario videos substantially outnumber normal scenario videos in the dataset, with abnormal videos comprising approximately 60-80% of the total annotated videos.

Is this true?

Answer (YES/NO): NO